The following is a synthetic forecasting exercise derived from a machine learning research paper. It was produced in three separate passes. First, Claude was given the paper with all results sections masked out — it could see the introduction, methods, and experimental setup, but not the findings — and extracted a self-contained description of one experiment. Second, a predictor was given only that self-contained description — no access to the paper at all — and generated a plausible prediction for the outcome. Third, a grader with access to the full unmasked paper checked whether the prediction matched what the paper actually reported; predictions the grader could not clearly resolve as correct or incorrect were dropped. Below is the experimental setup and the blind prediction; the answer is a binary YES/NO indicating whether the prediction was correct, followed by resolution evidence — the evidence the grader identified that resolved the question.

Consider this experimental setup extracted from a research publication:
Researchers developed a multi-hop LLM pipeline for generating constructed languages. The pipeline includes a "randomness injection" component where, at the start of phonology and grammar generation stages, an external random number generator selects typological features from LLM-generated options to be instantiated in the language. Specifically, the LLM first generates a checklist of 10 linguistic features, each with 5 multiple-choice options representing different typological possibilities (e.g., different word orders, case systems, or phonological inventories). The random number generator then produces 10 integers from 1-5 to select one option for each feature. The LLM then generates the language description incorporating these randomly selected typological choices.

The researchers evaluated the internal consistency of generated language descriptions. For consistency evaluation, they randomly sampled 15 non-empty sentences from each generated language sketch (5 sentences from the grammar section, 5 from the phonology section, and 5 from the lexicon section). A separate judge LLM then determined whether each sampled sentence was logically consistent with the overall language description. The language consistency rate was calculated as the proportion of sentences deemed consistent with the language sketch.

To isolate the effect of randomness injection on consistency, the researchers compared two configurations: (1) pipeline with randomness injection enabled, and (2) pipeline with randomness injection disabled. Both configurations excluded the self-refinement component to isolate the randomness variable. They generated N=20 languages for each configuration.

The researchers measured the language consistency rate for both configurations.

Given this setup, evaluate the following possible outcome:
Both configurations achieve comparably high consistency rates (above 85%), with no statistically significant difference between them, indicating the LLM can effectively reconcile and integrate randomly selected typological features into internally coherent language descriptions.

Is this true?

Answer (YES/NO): NO